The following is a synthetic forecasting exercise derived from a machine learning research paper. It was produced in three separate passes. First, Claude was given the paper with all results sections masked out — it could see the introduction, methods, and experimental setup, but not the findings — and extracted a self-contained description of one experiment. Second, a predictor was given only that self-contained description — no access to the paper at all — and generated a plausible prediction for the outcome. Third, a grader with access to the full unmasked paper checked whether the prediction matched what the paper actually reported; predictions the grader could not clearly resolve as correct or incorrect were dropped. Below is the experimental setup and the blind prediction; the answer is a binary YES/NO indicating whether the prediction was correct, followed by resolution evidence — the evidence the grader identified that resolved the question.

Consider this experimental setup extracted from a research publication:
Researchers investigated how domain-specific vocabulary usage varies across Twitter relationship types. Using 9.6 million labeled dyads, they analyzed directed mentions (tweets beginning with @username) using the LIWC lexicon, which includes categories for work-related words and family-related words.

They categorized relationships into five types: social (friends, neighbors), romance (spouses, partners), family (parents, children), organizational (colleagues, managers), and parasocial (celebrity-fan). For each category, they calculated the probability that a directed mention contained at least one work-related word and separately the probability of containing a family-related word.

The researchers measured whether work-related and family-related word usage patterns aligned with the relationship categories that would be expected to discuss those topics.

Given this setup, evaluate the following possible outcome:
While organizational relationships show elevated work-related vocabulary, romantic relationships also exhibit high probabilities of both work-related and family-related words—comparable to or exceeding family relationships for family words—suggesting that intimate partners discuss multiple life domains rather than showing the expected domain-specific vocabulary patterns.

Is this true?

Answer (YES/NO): NO